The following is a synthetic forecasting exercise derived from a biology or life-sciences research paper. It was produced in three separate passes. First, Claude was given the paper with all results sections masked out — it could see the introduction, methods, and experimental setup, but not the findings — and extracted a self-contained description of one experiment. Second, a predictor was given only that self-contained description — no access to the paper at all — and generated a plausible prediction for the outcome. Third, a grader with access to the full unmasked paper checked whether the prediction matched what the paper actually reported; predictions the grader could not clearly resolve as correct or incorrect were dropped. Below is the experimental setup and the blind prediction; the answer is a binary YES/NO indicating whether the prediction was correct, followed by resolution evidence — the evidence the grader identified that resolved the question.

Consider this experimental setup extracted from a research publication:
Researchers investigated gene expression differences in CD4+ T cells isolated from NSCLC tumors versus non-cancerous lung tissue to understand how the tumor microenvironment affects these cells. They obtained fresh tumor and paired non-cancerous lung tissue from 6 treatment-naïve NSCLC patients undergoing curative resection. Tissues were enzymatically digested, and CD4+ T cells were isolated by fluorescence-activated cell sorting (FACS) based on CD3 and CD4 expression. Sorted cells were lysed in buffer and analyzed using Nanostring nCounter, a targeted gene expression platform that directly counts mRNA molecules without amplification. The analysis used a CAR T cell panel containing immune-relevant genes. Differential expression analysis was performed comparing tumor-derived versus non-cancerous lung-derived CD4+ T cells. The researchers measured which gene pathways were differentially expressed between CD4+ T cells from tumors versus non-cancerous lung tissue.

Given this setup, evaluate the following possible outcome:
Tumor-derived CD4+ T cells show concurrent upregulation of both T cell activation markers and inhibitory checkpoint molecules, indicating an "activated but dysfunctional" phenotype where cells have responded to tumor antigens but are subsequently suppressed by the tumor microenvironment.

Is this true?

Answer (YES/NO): NO